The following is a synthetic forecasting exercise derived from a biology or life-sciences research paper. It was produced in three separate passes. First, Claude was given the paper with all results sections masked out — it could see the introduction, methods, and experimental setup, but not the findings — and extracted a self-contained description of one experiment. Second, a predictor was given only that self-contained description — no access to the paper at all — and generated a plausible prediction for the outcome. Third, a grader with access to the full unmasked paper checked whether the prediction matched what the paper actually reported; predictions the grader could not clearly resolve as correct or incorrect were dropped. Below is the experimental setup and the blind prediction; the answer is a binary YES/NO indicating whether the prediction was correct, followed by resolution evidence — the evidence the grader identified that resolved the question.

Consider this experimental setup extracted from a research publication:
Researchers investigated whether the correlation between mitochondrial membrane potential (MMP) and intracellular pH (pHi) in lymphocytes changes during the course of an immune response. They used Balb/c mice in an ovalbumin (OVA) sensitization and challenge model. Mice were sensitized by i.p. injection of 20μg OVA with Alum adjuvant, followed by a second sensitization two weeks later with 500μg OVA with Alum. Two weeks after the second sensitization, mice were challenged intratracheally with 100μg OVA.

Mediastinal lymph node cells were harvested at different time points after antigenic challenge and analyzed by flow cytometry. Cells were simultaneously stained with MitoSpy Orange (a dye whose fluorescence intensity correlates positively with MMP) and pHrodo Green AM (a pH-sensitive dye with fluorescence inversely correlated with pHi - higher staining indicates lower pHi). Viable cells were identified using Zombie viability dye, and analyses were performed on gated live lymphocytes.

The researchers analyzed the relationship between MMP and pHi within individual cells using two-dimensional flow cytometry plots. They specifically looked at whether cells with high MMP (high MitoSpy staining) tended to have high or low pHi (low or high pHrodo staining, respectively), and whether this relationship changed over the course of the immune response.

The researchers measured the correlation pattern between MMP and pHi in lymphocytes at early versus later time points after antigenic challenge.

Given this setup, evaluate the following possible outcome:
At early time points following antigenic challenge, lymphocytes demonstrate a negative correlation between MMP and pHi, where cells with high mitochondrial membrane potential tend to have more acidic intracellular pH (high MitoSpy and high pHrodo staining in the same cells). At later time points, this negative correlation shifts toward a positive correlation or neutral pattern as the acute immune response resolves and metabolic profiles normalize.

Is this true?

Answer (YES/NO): NO